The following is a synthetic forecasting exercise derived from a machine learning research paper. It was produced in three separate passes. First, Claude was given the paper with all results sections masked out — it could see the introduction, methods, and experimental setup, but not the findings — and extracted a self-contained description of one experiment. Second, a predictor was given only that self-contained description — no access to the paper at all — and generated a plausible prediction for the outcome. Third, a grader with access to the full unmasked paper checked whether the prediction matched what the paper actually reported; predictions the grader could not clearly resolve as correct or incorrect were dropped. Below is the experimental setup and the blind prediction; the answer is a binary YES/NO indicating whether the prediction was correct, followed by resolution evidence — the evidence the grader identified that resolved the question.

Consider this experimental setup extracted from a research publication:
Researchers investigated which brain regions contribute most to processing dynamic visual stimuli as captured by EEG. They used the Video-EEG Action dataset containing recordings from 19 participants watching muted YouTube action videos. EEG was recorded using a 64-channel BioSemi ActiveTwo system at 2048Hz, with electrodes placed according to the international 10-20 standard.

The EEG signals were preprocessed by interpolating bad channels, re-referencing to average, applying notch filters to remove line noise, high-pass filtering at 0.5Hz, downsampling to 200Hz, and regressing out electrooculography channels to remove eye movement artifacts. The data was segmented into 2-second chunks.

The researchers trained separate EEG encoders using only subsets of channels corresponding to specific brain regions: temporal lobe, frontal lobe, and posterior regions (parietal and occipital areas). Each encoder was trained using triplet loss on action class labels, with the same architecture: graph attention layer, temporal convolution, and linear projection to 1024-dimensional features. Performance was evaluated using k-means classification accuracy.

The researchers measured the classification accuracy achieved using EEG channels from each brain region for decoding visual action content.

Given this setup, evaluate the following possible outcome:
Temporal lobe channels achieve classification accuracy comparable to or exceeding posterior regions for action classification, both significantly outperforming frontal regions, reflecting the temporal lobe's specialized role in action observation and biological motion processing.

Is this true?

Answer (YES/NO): YES